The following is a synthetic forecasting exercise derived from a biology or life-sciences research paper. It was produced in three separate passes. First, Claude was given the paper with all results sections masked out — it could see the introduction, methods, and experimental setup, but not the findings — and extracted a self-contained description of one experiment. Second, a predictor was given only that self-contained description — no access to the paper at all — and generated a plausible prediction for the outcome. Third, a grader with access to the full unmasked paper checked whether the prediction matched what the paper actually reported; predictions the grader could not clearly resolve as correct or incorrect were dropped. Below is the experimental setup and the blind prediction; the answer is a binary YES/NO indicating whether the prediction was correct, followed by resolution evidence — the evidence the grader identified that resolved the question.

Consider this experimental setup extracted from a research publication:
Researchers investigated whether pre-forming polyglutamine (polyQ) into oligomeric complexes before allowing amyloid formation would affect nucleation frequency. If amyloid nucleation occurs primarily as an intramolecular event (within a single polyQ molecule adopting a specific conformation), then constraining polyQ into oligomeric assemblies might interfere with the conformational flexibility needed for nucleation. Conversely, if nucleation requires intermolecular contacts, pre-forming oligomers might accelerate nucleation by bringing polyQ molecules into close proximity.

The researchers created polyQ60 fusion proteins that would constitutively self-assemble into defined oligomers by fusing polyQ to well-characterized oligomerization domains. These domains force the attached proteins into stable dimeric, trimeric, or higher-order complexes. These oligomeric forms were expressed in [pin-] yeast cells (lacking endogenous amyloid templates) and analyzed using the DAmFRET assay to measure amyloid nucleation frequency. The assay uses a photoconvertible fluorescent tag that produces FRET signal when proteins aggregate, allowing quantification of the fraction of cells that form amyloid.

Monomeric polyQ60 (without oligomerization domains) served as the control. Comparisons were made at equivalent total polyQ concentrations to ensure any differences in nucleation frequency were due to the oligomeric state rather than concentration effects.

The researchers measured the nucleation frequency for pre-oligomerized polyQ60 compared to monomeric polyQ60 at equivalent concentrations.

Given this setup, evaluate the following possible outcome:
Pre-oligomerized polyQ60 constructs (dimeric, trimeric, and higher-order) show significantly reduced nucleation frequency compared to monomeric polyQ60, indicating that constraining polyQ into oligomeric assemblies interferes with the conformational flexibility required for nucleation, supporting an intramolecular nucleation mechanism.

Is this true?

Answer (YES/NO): YES